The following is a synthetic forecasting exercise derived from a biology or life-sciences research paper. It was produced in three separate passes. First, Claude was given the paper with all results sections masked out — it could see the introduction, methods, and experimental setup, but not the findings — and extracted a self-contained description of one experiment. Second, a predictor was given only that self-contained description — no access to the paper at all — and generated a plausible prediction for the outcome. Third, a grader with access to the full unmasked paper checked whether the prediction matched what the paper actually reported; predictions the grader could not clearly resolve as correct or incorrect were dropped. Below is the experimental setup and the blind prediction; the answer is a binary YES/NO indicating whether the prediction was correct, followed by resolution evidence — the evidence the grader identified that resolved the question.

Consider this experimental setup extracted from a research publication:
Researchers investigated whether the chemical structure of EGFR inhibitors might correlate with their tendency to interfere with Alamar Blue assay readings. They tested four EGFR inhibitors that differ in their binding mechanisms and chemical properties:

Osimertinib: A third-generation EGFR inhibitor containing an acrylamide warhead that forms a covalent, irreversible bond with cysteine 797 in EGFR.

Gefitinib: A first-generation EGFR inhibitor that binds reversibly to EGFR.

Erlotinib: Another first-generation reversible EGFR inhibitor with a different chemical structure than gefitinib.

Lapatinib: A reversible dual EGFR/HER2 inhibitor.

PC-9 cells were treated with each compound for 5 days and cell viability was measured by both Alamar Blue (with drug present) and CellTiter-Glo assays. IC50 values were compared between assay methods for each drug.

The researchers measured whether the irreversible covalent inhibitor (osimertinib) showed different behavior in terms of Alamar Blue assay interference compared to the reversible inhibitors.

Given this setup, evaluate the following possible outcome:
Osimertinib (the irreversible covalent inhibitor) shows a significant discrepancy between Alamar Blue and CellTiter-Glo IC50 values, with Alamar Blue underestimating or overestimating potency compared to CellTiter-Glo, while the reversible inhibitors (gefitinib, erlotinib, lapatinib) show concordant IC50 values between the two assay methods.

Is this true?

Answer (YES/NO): NO